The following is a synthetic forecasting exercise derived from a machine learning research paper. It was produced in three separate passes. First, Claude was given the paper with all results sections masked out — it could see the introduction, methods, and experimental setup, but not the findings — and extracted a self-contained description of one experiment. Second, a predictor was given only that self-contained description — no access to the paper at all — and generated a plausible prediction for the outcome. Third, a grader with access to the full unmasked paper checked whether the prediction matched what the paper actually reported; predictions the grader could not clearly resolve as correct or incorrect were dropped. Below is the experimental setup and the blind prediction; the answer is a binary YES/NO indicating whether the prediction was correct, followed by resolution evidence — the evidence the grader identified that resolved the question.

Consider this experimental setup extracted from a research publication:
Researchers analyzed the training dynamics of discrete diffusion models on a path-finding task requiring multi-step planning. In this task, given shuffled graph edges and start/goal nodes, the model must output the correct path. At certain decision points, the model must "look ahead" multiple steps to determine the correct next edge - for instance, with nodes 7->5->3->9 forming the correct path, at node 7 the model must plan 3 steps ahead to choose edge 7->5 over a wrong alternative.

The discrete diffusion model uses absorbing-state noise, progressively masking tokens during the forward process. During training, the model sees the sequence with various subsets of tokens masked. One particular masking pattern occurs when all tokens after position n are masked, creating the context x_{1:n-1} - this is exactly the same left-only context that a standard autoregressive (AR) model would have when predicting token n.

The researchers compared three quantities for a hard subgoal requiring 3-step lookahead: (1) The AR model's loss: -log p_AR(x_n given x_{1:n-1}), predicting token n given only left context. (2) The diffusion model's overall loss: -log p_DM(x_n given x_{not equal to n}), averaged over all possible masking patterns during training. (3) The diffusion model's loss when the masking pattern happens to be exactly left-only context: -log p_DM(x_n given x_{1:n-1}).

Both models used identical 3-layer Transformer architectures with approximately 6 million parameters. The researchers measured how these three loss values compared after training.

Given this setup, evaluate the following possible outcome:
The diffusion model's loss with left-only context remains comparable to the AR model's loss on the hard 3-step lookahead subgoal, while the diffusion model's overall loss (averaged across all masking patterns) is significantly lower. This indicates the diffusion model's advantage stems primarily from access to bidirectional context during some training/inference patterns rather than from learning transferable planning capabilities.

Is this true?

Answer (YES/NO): NO